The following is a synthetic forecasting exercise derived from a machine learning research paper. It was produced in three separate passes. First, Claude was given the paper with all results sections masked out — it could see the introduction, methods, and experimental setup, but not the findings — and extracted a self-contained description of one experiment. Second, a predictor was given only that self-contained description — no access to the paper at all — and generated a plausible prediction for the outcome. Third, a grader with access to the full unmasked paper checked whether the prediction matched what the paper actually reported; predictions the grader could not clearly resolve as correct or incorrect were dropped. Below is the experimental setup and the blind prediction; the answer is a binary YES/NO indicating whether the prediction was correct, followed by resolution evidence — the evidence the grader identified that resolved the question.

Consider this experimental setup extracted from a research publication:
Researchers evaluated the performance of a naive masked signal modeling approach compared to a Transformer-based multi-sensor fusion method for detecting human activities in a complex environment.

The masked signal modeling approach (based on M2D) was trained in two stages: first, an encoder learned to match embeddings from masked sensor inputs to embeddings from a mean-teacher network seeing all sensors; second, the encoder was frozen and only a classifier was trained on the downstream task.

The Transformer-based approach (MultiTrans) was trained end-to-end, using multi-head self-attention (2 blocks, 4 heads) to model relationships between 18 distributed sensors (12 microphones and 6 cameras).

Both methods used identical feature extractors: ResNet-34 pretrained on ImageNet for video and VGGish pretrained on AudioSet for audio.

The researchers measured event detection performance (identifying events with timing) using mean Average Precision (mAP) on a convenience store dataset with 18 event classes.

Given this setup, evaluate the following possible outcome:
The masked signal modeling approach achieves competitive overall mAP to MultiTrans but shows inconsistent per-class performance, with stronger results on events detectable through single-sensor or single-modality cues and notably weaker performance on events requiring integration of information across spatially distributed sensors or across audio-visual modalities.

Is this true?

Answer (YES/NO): NO